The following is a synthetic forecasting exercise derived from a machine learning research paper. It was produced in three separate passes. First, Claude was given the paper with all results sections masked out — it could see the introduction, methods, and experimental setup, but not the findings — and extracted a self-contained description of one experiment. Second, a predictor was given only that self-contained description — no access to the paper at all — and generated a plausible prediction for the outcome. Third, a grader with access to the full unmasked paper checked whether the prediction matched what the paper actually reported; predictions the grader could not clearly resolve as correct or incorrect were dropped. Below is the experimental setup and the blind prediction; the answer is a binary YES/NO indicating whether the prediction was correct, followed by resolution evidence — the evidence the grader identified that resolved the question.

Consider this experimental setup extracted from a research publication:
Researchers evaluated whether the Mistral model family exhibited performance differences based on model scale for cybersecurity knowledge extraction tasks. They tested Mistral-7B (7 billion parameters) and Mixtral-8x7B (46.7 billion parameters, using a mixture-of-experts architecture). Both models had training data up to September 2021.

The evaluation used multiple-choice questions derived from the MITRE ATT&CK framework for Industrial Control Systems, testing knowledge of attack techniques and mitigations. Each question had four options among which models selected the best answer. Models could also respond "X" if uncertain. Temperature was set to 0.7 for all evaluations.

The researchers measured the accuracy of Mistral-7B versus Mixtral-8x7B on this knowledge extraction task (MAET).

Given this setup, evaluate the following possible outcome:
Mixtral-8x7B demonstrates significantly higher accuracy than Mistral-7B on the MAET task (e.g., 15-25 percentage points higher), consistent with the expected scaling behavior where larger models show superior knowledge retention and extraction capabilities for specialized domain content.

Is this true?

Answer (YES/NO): NO